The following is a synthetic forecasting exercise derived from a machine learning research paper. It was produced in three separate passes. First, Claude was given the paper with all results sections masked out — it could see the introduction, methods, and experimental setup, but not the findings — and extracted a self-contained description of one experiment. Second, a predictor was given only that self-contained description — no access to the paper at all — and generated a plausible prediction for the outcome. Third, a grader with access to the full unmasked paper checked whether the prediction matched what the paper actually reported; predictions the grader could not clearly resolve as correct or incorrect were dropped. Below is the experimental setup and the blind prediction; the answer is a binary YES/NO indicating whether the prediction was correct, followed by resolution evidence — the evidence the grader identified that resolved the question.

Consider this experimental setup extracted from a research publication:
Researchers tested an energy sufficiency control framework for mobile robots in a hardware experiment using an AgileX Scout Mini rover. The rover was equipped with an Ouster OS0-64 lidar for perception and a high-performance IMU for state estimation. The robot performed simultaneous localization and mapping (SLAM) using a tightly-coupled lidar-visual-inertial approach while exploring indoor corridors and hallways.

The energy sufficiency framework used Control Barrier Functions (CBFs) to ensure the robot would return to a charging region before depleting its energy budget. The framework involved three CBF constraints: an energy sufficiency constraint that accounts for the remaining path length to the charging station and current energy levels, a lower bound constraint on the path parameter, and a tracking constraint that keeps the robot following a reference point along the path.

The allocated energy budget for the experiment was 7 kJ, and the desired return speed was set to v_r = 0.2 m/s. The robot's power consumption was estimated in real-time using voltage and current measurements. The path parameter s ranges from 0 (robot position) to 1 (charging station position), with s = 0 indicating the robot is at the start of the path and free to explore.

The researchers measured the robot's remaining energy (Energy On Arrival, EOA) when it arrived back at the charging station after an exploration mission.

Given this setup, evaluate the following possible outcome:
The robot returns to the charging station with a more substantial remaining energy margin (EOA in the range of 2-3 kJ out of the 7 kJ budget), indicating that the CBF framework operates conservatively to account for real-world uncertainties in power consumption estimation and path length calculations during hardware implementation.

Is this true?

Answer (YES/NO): NO